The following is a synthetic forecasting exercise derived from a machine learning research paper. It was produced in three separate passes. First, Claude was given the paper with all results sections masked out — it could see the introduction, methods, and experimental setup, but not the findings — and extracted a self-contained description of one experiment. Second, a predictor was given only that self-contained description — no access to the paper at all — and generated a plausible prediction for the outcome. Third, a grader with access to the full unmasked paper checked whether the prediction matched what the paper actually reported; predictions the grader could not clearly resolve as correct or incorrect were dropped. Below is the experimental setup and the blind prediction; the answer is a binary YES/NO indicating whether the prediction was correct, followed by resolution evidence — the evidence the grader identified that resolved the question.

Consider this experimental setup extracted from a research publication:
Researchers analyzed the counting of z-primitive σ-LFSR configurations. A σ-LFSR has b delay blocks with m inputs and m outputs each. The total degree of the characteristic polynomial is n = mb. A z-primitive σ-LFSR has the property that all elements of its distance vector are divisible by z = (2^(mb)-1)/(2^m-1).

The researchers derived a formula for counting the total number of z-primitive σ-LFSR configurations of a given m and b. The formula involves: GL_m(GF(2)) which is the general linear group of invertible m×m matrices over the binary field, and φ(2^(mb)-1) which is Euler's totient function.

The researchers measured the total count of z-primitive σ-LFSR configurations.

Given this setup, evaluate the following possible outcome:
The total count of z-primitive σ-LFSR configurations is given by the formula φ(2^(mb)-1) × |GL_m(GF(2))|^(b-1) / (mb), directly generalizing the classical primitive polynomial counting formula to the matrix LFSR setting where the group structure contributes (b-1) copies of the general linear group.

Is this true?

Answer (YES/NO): NO